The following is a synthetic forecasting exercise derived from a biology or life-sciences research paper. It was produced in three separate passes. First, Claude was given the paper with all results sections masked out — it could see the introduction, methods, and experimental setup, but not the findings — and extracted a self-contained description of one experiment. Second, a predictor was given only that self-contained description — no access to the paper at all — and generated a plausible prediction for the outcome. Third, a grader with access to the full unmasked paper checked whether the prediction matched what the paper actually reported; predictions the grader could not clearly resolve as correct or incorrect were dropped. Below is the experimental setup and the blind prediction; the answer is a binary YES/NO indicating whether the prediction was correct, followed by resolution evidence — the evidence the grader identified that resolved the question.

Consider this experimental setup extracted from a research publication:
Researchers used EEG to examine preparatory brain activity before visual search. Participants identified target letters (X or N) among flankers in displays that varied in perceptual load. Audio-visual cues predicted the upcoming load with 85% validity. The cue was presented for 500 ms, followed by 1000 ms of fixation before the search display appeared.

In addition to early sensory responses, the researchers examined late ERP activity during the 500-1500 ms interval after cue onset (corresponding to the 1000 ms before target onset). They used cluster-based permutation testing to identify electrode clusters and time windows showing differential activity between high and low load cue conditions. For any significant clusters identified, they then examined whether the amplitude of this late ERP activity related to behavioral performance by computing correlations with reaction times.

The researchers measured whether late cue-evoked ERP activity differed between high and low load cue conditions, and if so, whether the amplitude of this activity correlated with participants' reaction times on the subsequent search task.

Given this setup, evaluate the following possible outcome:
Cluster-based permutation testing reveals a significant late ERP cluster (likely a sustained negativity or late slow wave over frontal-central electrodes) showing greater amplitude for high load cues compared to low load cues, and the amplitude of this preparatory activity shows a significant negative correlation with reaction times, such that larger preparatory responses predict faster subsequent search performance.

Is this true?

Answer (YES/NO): NO